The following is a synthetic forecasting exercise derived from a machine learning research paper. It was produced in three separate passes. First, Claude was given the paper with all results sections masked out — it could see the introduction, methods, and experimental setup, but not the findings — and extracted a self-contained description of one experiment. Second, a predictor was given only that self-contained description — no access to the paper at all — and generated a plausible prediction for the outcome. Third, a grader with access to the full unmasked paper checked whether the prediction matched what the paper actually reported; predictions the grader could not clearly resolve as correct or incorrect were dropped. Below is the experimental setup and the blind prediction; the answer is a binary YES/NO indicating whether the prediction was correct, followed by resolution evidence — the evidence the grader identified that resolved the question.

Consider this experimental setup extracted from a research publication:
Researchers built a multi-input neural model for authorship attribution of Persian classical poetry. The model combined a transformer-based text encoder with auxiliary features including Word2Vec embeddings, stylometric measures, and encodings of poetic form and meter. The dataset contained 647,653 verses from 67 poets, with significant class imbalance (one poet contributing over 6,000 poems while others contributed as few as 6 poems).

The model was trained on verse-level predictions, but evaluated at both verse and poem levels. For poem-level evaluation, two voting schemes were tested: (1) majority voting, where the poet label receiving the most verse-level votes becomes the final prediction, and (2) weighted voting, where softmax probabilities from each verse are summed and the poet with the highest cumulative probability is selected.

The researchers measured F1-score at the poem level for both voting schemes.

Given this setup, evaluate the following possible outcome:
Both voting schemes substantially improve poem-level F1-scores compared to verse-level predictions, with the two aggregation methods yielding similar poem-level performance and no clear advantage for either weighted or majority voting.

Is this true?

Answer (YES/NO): NO